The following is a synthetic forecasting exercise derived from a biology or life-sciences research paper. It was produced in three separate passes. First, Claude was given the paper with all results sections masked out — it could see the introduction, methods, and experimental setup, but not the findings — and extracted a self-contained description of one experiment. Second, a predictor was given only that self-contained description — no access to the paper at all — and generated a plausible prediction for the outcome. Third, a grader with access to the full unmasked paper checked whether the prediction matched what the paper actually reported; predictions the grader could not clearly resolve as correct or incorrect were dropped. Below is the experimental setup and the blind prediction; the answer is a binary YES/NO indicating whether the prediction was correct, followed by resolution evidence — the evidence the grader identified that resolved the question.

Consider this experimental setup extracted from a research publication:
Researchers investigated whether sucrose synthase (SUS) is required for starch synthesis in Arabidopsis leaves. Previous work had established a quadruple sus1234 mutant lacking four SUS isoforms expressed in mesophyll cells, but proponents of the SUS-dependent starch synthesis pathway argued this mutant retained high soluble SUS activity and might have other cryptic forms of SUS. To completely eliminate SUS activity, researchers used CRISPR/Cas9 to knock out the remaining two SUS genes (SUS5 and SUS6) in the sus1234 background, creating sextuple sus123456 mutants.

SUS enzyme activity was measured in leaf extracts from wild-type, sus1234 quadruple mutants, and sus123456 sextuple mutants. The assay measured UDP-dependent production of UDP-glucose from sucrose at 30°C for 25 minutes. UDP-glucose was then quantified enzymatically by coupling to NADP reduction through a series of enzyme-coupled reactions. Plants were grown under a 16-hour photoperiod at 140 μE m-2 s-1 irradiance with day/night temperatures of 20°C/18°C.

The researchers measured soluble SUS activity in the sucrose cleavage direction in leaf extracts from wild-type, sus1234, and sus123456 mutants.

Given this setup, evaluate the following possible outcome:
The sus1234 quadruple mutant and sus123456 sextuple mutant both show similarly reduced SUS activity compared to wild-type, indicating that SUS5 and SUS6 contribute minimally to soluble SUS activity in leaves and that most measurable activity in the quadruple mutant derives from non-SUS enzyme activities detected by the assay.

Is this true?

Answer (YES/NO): NO